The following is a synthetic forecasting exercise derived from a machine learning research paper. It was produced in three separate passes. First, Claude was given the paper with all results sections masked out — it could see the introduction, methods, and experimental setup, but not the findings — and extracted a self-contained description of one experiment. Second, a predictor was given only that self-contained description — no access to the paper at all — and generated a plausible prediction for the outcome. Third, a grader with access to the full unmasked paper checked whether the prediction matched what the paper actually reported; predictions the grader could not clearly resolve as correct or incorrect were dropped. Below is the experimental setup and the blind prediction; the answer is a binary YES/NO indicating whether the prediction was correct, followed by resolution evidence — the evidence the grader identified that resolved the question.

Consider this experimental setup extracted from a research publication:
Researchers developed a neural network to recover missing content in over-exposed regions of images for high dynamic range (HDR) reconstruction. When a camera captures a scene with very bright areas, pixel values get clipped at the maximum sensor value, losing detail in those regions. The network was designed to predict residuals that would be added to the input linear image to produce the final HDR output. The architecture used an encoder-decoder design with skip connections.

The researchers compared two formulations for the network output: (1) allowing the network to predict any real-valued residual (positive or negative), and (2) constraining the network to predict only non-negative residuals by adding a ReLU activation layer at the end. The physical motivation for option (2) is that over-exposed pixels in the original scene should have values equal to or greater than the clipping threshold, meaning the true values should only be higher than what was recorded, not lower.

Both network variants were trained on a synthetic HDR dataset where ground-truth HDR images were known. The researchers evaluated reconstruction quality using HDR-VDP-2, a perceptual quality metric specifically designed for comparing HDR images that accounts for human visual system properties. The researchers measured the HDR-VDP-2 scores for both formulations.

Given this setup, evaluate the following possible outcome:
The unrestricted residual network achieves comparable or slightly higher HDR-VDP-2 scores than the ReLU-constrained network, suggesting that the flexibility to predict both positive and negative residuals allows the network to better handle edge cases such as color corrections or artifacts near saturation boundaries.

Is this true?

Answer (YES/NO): NO